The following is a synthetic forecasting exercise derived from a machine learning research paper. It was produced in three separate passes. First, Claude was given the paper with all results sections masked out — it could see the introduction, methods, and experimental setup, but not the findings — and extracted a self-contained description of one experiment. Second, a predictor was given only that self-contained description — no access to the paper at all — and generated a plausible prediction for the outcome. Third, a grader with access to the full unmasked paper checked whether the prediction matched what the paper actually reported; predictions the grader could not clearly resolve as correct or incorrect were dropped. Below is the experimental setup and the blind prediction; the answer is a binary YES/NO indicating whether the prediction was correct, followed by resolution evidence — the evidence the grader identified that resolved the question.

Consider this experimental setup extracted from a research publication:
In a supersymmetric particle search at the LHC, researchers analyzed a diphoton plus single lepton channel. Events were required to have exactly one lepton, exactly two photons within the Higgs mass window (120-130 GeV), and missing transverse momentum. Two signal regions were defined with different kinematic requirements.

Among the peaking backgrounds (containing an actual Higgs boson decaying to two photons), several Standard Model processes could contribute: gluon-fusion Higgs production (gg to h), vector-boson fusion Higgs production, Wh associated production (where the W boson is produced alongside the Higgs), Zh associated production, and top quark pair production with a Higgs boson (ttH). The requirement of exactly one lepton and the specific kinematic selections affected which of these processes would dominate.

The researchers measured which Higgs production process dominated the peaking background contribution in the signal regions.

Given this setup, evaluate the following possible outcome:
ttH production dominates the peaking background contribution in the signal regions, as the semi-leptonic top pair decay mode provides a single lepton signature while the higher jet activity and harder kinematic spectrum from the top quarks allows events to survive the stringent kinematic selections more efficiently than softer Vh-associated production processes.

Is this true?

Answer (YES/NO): NO